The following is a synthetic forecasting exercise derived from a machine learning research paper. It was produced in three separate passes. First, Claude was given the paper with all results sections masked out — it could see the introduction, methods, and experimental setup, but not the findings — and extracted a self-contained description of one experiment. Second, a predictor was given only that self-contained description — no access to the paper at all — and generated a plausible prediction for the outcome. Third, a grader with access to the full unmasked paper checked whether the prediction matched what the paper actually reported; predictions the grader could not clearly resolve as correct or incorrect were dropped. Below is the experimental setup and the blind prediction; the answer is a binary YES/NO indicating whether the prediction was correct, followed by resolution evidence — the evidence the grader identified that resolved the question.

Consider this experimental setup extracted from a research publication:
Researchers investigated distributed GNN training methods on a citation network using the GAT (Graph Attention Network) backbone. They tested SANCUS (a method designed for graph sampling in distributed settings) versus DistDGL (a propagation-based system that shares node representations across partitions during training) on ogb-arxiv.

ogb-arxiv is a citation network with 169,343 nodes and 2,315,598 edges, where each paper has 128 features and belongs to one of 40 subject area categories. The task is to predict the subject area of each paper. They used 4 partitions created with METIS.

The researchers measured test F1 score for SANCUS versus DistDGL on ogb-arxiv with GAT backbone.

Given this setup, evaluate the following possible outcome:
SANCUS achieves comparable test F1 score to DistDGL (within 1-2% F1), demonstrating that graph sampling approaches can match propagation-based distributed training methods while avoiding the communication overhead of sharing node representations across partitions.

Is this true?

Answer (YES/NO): NO